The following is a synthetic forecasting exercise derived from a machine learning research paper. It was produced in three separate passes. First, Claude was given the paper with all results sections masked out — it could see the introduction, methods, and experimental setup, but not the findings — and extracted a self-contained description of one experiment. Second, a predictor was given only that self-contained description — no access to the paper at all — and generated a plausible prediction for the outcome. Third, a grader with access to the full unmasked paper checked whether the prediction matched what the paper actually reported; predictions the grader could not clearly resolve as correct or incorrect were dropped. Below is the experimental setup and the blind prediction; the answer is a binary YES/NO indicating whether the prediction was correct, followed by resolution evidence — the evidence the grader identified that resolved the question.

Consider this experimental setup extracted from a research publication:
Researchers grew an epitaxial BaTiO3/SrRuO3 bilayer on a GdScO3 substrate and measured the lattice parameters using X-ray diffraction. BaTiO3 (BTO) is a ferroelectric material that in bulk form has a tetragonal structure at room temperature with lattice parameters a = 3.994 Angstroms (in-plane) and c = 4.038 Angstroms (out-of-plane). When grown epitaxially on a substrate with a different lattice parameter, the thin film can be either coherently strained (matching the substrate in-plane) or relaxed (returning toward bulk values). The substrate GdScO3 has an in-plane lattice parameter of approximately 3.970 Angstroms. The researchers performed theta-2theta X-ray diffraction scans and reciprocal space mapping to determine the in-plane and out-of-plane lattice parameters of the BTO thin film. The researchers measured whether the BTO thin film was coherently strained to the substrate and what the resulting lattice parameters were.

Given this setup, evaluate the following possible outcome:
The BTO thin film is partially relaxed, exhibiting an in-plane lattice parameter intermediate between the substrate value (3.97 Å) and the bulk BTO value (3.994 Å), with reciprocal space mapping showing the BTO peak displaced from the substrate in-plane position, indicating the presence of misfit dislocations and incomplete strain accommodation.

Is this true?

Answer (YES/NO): NO